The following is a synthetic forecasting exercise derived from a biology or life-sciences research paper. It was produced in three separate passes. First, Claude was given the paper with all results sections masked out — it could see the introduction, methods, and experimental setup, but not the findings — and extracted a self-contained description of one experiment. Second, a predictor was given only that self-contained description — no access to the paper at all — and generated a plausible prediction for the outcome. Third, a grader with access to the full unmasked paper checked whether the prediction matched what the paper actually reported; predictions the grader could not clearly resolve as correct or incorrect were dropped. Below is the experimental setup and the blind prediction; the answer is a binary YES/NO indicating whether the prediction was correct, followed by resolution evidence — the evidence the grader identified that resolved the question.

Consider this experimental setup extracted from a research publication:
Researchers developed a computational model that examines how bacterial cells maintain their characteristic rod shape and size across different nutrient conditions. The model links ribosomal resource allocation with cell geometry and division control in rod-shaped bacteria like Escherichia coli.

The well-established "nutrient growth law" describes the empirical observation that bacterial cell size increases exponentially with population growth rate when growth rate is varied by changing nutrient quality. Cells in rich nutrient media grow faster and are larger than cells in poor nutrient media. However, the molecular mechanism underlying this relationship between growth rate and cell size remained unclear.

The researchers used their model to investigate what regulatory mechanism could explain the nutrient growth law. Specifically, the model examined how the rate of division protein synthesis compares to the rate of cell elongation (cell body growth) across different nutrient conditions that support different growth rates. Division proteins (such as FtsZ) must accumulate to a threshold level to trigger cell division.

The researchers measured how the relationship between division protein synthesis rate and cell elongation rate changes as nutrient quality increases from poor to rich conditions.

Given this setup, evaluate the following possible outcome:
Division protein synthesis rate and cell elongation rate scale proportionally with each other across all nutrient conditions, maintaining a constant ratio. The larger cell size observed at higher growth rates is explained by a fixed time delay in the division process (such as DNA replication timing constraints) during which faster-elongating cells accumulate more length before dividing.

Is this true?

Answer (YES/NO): NO